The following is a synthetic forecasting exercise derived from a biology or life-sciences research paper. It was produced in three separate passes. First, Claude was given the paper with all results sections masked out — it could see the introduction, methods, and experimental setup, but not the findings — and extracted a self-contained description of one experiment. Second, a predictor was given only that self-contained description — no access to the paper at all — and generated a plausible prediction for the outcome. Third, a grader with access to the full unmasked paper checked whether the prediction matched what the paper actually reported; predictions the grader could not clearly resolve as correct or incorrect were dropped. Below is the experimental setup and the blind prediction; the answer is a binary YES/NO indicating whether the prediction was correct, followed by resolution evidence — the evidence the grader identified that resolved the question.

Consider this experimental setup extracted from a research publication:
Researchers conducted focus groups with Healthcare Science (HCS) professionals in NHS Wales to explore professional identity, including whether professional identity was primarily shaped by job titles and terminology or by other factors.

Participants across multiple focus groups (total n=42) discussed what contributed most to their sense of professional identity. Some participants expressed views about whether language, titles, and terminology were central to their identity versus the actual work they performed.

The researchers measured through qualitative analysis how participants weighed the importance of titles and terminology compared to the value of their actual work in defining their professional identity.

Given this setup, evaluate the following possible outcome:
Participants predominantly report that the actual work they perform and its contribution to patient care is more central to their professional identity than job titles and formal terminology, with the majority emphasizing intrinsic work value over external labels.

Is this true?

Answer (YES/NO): NO